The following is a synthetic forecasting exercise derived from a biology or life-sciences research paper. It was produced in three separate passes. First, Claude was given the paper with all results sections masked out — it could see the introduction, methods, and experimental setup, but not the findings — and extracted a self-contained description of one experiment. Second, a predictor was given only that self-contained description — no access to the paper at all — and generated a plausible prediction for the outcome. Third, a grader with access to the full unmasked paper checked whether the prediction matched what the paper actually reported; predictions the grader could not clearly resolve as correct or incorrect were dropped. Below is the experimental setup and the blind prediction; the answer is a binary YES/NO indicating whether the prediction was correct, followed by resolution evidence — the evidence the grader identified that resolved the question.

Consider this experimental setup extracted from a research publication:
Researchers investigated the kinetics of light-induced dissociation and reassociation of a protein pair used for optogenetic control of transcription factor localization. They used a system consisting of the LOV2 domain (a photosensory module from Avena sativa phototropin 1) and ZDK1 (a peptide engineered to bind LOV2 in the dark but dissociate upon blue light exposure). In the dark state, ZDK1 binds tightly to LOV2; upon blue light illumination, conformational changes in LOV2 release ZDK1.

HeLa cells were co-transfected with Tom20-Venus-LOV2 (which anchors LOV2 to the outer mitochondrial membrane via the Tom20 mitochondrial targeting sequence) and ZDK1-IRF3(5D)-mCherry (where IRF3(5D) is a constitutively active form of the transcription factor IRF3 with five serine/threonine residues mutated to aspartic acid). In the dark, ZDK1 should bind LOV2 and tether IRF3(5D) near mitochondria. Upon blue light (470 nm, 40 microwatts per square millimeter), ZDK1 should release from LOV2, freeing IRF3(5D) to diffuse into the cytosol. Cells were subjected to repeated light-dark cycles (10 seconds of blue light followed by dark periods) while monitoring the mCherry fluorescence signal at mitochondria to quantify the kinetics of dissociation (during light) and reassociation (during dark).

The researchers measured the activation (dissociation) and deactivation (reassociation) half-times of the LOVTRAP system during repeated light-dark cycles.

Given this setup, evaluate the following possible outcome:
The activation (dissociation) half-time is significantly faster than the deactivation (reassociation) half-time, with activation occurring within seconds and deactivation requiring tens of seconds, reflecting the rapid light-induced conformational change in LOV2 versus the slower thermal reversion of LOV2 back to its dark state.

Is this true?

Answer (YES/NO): YES